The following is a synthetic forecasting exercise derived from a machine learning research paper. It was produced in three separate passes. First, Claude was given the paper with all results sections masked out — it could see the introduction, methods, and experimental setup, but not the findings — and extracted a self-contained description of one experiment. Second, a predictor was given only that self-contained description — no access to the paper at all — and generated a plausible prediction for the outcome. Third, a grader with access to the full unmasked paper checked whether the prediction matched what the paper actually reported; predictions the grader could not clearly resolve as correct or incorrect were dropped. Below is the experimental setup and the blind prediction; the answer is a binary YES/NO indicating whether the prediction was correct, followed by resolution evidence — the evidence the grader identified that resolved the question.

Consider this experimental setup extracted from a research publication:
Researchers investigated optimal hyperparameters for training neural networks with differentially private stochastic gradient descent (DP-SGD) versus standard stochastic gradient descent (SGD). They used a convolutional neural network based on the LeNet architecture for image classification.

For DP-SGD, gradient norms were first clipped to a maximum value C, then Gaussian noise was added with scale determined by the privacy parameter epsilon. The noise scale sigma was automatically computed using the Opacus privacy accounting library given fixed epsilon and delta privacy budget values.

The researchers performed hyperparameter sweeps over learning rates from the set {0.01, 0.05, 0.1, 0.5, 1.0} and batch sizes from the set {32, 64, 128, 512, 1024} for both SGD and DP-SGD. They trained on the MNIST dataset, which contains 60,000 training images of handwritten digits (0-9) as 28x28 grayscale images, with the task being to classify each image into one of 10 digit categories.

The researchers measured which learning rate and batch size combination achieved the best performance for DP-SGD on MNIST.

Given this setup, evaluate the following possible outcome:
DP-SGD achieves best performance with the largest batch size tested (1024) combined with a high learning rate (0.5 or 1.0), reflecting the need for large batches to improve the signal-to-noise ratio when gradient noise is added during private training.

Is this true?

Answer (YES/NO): NO